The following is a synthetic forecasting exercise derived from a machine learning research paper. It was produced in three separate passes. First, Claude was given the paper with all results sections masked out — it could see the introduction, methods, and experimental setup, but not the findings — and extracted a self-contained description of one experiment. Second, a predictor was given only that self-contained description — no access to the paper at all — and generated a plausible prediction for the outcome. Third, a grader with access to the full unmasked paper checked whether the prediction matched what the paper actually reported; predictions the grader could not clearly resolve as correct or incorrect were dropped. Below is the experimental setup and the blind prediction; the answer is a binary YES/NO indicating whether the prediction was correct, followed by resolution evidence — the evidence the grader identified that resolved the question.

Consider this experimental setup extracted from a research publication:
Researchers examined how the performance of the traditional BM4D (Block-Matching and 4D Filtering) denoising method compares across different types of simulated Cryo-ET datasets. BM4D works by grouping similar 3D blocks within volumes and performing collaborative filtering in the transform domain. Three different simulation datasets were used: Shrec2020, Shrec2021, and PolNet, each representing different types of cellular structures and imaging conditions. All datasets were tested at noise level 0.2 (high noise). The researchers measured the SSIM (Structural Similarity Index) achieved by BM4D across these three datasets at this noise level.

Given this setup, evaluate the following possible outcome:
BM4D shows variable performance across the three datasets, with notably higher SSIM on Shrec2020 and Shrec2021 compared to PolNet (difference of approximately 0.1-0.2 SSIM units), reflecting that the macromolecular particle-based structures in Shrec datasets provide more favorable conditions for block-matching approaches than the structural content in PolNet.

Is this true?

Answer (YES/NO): NO